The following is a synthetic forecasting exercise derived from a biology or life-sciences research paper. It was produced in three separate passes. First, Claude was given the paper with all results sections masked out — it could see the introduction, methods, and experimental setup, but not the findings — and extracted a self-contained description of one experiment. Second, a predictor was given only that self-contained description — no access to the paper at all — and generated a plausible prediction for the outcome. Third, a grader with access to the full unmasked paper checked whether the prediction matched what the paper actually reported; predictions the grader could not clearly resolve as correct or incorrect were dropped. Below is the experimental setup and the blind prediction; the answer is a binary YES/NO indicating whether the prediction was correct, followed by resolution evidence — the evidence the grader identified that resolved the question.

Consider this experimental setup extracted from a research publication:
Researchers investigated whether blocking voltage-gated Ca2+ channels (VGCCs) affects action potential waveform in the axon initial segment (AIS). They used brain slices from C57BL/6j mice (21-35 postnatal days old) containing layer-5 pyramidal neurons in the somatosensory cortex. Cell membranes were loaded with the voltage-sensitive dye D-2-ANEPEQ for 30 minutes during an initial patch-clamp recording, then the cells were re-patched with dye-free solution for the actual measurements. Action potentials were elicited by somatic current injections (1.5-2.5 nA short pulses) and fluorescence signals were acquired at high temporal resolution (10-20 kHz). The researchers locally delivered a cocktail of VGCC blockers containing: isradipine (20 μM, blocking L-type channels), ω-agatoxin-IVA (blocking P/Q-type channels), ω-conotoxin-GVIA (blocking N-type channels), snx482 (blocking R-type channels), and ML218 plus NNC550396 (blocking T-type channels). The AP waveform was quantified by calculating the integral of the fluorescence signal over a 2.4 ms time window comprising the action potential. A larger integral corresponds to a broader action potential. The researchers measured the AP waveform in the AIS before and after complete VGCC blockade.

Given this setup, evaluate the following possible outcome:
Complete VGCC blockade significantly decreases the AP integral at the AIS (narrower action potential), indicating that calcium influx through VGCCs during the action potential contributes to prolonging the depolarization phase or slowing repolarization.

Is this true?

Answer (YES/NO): NO